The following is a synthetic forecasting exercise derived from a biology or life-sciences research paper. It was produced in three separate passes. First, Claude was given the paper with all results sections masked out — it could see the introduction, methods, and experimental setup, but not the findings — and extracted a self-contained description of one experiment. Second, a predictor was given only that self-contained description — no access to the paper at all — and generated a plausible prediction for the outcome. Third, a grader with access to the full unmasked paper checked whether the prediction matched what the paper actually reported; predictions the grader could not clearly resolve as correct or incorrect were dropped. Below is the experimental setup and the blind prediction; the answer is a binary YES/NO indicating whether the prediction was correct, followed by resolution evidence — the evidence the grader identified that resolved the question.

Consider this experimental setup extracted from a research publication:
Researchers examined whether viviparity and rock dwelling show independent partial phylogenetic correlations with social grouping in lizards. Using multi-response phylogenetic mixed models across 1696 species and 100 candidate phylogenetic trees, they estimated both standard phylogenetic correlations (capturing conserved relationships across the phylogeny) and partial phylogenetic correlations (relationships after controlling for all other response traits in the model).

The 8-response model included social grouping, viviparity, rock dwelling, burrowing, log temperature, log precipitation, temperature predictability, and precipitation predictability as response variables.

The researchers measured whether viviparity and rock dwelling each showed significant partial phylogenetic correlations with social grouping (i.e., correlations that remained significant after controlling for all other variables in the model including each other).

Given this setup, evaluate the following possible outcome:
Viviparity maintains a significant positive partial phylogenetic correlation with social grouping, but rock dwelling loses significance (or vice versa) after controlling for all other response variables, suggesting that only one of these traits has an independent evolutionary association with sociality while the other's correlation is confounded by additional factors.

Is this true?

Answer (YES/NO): NO